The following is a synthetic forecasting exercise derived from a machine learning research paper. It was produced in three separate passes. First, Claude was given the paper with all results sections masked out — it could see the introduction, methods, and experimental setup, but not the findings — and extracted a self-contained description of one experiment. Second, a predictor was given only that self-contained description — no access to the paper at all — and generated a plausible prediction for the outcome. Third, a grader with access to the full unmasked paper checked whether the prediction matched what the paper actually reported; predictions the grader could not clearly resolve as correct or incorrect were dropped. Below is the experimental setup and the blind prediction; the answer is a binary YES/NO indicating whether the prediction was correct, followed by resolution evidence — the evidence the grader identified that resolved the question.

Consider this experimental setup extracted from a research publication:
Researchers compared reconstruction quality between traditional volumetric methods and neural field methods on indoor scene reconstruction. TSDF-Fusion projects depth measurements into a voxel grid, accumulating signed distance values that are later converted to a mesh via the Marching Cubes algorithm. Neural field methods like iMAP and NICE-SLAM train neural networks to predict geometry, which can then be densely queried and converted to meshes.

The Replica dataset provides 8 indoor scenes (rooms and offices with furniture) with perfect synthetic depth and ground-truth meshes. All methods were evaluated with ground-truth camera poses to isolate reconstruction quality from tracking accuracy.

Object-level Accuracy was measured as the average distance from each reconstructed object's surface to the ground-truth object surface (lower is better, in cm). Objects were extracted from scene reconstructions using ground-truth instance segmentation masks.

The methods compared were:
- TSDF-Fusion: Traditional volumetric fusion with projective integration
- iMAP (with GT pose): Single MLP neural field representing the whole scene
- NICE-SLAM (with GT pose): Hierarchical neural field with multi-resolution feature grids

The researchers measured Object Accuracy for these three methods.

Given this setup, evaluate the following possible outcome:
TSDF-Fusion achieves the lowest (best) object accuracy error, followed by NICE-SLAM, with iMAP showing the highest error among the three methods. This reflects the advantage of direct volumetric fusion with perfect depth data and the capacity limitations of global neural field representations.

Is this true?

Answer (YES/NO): NO